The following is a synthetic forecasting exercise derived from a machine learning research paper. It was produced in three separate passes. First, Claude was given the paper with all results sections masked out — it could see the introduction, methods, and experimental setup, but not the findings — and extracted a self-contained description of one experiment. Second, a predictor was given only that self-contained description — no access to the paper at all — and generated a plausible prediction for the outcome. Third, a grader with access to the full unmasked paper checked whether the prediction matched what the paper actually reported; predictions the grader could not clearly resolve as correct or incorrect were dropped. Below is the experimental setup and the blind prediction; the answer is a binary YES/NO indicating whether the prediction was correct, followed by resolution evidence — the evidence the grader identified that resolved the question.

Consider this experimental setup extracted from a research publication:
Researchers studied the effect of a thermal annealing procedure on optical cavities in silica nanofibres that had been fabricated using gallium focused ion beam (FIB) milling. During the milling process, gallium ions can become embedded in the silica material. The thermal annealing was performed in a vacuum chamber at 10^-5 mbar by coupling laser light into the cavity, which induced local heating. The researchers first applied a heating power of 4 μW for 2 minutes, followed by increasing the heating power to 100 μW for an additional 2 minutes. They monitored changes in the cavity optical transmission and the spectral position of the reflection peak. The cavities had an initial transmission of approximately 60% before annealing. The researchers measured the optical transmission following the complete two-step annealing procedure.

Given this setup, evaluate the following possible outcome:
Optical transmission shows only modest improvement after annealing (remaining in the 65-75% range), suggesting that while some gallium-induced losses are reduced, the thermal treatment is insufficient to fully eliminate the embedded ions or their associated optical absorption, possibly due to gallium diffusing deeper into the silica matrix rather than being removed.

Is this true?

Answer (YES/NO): NO